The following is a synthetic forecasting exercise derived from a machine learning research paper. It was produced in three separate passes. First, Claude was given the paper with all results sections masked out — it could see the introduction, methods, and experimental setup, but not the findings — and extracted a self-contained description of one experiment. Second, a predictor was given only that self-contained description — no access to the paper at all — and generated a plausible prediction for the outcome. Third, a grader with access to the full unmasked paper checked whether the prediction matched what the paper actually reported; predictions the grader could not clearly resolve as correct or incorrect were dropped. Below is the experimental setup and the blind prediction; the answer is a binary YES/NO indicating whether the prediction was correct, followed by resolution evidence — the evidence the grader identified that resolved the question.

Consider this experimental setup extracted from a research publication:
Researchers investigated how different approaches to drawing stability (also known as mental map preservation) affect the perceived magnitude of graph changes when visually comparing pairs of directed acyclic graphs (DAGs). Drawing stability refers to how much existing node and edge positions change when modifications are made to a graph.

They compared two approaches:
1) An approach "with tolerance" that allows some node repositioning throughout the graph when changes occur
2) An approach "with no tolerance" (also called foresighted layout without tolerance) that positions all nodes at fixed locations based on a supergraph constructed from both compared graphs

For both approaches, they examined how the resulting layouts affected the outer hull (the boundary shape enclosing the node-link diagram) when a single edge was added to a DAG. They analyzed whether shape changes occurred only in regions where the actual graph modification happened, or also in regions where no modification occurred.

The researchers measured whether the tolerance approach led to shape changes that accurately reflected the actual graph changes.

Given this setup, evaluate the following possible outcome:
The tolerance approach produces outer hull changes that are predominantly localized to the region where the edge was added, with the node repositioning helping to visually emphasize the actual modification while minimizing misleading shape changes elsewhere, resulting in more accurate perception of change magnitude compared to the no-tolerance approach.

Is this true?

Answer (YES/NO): NO